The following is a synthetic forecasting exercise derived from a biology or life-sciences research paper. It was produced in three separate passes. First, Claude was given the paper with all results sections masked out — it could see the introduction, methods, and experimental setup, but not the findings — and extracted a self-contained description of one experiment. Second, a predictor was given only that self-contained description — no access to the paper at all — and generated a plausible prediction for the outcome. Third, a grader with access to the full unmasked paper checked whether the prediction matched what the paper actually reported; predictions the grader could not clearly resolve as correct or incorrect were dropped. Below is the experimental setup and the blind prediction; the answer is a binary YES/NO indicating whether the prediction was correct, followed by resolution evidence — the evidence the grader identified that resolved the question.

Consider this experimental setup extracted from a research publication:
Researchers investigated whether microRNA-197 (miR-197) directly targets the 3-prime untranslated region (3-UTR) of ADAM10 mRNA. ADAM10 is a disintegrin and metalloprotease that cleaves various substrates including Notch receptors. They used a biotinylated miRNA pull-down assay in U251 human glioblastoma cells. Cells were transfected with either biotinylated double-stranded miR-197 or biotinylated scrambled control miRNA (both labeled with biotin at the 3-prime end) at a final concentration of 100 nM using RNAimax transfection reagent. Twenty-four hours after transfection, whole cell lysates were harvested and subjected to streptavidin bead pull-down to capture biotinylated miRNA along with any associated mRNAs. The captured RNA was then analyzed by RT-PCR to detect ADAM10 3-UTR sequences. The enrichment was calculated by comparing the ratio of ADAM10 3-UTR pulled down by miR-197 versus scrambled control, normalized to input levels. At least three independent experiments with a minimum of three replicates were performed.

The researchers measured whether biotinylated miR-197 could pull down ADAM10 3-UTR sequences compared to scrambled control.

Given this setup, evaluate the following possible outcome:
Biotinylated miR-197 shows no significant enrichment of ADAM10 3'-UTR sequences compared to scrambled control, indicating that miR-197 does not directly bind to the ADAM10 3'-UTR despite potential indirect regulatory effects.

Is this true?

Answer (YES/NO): NO